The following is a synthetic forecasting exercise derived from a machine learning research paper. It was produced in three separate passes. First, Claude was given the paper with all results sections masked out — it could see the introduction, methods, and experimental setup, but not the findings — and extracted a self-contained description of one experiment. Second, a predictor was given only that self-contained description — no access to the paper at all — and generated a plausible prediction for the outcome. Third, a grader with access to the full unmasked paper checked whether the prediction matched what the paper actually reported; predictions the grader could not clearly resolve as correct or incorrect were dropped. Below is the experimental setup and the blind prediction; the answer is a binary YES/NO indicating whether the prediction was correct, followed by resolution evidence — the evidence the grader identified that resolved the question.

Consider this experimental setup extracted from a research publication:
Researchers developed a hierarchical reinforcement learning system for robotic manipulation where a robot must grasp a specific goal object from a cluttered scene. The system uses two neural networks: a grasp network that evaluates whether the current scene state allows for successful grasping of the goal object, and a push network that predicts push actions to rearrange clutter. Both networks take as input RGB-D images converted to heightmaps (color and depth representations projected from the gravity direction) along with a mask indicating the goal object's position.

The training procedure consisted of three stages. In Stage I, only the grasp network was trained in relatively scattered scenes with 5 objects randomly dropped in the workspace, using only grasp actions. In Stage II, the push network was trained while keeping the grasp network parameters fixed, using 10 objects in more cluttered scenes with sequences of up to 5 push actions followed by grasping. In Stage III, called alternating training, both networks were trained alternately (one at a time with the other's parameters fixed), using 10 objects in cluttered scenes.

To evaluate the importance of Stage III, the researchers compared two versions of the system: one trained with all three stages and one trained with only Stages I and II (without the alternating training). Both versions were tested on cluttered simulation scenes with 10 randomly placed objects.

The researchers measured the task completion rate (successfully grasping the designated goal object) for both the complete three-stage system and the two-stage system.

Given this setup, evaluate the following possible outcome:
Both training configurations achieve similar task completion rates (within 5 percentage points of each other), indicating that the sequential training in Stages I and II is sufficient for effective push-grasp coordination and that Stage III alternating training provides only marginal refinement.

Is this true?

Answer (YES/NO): YES